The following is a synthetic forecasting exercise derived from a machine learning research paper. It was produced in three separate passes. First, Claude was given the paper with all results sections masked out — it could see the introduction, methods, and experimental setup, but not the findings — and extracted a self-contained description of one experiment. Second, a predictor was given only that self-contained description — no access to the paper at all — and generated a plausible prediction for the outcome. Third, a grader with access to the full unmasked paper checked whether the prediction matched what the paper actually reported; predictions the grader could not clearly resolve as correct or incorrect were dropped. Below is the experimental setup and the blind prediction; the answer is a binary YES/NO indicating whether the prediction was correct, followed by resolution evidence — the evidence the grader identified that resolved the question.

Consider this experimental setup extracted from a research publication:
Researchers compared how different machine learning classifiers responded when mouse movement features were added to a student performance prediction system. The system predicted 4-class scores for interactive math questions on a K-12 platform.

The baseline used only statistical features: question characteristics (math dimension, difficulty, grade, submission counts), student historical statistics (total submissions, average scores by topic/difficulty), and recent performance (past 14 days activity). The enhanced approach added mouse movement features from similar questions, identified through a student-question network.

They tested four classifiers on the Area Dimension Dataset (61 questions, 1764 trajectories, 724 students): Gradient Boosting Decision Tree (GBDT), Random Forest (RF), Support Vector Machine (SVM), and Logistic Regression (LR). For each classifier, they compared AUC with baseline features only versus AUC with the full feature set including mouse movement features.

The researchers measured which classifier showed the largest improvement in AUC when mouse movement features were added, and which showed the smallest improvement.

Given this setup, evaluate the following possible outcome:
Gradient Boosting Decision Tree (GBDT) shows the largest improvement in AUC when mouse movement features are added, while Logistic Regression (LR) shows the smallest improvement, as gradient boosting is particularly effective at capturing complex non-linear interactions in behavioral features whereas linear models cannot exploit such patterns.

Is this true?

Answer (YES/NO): NO